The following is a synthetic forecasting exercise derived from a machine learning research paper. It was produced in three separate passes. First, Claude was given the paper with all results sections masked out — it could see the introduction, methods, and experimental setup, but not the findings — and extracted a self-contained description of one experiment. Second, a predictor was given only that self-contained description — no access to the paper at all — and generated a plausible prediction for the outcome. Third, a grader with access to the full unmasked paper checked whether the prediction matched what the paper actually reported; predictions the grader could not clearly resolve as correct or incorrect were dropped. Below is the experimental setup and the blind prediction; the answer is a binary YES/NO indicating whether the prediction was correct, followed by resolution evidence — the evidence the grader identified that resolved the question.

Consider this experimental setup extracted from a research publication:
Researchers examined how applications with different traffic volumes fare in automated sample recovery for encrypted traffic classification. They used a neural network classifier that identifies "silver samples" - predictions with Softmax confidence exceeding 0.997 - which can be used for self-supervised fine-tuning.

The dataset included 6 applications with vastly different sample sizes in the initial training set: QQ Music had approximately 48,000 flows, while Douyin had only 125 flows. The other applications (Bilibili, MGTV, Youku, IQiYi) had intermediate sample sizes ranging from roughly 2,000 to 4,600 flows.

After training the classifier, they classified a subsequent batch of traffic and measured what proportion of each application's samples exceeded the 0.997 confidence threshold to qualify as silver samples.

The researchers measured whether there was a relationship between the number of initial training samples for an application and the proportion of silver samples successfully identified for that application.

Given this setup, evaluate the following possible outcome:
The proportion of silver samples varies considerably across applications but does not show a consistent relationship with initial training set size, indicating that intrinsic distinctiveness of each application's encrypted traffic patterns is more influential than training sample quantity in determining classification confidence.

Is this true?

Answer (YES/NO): YES